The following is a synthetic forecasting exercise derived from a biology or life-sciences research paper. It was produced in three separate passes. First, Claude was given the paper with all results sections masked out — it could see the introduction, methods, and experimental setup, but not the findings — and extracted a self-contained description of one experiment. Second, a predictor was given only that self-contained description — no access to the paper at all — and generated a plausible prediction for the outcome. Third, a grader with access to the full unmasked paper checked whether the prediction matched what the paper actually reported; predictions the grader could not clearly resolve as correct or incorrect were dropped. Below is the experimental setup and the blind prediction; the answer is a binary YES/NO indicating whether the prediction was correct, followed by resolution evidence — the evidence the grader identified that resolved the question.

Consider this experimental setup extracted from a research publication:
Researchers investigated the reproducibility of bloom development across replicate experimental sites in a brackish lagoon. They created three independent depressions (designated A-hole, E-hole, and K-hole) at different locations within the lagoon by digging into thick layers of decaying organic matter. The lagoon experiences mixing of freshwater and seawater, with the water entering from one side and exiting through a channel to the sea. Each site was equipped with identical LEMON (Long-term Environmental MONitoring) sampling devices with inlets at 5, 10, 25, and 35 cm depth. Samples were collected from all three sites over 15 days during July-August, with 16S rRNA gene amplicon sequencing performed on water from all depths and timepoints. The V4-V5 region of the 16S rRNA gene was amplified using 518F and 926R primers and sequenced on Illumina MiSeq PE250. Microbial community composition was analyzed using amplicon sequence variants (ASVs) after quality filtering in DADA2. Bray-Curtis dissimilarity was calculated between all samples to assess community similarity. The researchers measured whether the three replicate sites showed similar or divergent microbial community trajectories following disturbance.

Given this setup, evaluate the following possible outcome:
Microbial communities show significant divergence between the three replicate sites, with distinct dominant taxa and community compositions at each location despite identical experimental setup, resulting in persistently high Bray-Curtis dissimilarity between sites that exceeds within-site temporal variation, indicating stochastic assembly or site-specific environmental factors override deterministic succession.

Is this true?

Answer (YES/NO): NO